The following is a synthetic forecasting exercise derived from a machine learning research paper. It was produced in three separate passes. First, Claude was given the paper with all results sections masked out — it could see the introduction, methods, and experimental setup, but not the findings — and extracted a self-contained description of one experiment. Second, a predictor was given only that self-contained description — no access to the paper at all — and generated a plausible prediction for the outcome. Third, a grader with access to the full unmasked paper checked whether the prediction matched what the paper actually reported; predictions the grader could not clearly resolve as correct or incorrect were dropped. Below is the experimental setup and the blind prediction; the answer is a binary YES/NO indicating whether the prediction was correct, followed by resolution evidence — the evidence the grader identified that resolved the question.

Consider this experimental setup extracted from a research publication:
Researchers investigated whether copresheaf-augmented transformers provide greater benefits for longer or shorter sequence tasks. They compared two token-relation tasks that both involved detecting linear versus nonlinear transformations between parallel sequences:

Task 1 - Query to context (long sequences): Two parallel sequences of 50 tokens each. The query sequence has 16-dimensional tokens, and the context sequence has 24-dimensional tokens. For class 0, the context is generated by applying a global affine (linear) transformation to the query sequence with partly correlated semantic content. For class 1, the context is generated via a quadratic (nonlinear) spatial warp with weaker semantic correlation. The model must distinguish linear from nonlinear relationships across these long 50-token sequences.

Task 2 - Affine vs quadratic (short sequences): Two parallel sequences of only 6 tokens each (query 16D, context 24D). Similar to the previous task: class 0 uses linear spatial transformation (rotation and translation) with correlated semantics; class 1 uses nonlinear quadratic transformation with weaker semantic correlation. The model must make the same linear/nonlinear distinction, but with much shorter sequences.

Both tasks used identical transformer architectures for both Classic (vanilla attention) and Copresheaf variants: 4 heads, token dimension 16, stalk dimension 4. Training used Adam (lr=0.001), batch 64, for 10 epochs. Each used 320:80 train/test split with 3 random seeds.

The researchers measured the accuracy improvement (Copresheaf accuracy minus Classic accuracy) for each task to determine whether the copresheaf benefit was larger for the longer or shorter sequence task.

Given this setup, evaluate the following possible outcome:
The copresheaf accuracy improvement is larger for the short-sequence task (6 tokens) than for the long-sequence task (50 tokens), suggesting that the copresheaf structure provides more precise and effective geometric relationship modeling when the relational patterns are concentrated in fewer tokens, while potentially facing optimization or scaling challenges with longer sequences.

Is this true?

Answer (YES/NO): NO